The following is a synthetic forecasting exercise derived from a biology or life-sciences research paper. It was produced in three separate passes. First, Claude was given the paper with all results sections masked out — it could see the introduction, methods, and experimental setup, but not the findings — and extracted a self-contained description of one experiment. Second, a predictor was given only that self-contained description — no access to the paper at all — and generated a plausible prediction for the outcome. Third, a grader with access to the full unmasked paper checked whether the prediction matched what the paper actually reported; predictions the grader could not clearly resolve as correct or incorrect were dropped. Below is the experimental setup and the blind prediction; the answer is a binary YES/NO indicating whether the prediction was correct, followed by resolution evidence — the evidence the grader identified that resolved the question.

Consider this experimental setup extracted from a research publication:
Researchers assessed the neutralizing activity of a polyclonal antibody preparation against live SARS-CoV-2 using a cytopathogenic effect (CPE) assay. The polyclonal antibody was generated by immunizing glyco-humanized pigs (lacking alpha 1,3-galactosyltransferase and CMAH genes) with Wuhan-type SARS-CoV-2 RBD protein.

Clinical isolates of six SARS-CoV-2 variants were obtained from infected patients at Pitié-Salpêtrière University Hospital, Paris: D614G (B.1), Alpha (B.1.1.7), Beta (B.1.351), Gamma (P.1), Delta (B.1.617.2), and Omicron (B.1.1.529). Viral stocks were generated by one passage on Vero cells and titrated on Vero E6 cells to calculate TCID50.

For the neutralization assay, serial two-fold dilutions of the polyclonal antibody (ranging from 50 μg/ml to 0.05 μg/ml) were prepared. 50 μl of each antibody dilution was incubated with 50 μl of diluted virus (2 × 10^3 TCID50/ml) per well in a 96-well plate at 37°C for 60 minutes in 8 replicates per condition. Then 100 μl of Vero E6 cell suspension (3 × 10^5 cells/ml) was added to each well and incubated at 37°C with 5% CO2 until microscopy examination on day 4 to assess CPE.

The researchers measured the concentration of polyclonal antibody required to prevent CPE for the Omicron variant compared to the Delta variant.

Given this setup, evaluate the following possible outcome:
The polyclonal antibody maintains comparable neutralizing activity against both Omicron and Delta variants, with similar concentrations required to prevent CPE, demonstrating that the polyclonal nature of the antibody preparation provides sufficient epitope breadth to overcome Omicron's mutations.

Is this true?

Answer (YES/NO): YES